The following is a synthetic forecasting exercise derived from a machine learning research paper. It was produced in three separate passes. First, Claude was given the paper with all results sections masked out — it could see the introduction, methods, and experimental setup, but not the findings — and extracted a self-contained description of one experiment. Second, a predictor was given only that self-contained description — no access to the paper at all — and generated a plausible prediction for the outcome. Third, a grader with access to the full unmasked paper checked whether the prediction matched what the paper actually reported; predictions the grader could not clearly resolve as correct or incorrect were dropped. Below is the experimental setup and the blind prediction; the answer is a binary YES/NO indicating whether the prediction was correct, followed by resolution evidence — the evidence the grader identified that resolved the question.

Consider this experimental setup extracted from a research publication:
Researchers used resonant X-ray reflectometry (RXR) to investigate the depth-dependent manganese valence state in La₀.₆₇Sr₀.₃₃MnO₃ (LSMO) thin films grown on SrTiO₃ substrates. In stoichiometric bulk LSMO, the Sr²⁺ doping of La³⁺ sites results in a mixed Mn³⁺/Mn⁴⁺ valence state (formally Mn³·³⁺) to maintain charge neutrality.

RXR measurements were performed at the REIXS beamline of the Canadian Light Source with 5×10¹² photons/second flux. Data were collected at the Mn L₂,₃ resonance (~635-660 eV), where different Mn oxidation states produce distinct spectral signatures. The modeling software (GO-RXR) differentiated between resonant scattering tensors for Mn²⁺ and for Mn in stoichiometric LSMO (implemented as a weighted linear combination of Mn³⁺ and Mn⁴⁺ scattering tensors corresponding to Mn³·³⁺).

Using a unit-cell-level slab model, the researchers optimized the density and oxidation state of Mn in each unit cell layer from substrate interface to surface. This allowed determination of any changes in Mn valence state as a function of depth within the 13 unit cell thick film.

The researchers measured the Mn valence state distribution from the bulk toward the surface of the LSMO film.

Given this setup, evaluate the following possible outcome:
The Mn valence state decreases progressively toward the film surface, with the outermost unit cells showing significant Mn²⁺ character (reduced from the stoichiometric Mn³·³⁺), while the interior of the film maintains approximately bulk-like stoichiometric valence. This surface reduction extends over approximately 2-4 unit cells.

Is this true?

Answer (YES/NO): YES